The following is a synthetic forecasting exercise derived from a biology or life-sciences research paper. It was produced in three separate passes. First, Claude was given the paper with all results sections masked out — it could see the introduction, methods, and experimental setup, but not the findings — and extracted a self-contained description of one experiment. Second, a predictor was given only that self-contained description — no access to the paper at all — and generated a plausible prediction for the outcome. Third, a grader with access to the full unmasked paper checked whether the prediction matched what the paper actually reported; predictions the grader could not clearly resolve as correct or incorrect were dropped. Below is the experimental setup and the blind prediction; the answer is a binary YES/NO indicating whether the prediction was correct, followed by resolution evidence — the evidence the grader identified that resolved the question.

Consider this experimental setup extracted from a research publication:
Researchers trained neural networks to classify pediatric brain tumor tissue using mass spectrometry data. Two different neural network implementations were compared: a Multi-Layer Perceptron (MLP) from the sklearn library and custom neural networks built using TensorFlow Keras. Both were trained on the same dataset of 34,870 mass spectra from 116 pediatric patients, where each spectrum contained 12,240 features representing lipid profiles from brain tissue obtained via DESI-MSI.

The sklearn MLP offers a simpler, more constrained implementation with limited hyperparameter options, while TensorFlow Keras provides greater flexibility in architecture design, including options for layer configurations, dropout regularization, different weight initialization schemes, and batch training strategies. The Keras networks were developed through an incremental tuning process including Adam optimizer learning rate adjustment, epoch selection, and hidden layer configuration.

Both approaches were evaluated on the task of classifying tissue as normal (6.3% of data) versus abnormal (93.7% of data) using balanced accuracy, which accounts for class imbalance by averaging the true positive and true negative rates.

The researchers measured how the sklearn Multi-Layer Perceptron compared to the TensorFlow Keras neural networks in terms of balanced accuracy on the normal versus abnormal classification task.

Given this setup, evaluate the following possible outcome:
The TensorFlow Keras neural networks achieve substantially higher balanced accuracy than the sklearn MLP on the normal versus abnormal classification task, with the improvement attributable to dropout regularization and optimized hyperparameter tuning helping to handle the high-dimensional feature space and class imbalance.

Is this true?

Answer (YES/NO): NO